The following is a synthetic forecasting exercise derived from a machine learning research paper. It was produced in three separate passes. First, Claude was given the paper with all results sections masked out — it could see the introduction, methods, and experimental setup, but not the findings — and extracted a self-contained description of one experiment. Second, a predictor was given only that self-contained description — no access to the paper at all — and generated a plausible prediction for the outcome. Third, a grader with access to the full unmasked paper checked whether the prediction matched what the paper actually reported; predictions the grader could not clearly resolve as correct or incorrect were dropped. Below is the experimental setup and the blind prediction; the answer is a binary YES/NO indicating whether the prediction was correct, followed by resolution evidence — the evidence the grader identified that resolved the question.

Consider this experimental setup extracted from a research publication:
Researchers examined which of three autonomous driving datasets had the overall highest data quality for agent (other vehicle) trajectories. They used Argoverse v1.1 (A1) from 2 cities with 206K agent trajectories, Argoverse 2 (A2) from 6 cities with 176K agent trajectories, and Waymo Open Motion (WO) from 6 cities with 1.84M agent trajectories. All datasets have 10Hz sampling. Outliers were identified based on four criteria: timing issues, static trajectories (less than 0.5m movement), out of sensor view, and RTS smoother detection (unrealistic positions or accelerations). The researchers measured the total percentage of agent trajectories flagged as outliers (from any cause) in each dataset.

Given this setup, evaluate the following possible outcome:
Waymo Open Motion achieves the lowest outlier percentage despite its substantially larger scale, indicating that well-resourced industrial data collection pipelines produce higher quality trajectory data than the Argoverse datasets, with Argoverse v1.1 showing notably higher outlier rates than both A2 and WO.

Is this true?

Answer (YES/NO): NO